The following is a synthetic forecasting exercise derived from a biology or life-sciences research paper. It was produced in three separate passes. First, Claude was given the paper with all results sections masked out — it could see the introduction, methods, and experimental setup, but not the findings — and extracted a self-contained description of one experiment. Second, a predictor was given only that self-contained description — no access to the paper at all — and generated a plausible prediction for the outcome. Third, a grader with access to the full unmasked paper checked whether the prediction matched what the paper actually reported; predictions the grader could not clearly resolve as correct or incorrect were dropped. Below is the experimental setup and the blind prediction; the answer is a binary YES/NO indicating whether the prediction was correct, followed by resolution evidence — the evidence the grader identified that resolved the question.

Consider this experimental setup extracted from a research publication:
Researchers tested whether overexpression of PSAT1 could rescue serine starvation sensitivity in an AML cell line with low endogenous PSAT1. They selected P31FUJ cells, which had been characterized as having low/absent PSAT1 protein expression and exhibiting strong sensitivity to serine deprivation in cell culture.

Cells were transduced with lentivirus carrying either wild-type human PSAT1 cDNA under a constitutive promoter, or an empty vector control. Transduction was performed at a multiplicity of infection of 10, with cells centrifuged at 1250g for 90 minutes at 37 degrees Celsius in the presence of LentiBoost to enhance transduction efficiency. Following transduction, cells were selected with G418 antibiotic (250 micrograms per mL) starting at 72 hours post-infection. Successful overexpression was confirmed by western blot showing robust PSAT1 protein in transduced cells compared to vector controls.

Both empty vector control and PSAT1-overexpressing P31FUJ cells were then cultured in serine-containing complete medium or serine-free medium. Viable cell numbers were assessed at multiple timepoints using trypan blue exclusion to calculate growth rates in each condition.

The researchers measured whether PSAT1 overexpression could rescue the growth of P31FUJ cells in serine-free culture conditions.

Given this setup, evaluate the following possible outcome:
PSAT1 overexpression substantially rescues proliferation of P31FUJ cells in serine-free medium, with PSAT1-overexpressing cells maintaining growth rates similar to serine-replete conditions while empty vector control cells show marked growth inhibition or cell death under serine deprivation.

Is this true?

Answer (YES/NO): YES